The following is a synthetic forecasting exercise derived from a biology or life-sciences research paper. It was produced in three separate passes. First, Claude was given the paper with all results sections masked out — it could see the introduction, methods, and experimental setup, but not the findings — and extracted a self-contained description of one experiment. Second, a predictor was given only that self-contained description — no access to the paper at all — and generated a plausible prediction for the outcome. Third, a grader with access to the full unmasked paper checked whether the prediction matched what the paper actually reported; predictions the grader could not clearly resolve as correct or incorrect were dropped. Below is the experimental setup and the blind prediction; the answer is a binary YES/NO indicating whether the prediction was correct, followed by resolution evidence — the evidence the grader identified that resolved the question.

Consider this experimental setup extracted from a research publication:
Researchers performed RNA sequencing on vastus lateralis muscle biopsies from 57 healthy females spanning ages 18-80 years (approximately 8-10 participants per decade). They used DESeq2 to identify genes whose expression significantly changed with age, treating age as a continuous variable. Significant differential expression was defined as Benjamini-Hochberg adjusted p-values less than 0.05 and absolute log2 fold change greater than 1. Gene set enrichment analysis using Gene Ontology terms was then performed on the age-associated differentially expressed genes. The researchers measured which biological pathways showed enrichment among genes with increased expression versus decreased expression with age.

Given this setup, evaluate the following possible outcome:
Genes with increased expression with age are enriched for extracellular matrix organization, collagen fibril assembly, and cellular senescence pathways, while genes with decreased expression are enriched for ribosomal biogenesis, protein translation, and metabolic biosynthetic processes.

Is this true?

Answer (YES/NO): NO